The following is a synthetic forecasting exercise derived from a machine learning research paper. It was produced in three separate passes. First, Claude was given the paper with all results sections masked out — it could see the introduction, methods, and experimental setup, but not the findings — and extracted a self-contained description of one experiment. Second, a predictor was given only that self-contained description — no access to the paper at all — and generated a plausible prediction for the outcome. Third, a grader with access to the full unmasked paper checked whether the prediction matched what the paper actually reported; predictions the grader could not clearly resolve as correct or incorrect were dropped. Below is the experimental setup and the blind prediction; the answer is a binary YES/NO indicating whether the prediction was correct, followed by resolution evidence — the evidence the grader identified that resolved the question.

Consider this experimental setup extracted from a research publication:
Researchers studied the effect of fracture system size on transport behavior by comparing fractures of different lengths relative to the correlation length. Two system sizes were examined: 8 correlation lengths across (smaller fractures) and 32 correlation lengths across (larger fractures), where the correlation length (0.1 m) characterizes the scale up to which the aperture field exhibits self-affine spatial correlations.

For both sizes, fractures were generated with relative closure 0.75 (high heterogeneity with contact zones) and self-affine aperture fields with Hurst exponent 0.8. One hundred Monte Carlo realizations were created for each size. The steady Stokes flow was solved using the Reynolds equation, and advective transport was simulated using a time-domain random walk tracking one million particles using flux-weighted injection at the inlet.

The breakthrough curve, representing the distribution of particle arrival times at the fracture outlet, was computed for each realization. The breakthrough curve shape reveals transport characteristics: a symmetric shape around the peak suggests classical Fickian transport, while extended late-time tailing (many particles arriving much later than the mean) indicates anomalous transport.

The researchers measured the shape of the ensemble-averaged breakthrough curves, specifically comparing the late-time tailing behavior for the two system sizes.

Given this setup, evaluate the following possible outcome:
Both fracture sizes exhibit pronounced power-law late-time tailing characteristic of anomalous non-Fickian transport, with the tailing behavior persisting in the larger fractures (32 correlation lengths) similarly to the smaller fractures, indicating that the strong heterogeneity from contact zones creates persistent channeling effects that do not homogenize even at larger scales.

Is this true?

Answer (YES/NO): YES